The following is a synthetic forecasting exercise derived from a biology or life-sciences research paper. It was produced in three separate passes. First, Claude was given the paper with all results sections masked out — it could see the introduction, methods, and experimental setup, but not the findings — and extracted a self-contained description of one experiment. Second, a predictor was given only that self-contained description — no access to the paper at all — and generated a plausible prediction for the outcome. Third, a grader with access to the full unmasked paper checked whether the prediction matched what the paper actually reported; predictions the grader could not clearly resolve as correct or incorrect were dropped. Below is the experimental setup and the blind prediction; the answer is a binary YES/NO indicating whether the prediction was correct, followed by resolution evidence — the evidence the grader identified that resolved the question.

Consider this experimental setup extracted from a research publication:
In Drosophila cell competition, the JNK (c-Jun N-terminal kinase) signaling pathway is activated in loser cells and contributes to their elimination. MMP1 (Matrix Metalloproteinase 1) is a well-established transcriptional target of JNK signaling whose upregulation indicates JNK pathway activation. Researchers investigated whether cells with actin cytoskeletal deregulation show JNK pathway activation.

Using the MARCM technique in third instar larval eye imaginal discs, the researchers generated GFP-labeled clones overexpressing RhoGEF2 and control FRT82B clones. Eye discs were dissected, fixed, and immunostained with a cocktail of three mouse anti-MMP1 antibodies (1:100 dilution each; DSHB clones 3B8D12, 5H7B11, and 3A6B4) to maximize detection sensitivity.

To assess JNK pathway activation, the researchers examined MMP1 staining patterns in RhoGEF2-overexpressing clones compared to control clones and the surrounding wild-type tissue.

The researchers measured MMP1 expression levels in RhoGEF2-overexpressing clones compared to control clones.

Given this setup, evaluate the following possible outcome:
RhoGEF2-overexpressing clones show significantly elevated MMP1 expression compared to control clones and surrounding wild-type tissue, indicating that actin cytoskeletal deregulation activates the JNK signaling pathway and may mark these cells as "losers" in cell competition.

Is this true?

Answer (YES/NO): YES